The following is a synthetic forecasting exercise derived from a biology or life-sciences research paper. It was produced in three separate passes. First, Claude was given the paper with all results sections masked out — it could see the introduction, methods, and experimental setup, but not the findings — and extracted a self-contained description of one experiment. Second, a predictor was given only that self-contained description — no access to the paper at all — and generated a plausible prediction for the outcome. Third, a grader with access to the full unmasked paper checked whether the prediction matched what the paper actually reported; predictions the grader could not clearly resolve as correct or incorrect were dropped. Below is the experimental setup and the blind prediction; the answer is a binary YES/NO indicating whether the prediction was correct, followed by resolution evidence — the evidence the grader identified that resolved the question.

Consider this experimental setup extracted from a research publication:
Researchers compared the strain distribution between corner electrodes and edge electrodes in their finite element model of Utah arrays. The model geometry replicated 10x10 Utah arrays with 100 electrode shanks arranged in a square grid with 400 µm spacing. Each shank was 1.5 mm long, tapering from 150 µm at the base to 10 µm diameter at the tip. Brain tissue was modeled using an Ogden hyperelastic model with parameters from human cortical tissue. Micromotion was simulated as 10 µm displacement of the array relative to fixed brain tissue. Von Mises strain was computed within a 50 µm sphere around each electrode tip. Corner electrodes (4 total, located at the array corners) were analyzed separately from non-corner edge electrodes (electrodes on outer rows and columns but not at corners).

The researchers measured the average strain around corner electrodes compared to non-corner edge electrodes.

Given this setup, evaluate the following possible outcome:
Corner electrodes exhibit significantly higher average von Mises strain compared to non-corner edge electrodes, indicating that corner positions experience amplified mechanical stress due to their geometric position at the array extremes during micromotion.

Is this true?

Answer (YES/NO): YES